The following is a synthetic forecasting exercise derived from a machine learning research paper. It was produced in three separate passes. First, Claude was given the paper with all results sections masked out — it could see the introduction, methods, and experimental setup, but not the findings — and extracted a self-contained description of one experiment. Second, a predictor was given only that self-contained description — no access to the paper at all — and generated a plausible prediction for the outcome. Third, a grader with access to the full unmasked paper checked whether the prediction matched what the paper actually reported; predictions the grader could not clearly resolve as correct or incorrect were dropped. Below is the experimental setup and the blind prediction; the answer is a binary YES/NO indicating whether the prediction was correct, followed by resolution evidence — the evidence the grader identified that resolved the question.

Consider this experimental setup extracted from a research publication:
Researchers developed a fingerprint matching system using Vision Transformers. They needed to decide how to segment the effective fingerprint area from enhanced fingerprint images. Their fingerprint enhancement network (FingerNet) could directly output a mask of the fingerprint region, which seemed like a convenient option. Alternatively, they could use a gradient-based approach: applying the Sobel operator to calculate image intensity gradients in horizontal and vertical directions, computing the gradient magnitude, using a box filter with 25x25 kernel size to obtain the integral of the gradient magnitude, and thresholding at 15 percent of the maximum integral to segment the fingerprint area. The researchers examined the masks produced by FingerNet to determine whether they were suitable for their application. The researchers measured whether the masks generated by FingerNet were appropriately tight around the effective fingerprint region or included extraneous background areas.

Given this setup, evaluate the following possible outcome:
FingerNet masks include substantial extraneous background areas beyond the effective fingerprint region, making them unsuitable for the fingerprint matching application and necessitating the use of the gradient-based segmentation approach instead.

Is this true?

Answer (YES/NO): YES